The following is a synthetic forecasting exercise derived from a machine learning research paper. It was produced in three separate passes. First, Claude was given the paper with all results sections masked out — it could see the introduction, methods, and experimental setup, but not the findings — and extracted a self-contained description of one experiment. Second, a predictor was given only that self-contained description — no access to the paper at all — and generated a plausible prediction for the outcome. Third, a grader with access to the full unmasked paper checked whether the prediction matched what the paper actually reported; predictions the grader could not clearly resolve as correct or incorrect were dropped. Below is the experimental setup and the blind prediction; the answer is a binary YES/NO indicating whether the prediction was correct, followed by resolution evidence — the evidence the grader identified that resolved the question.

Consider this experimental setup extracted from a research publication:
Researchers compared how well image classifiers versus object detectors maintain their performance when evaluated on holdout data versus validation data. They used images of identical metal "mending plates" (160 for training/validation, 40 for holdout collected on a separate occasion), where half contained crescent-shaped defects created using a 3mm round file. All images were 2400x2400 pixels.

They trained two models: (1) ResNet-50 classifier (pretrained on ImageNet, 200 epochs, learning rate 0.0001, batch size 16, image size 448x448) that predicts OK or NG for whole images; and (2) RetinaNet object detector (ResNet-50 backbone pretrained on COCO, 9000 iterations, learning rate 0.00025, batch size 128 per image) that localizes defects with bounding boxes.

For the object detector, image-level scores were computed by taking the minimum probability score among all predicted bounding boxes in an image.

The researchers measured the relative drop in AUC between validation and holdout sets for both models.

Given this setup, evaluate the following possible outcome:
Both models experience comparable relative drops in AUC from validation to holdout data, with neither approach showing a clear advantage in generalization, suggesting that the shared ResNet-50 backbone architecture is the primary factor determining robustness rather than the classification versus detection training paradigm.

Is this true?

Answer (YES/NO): NO